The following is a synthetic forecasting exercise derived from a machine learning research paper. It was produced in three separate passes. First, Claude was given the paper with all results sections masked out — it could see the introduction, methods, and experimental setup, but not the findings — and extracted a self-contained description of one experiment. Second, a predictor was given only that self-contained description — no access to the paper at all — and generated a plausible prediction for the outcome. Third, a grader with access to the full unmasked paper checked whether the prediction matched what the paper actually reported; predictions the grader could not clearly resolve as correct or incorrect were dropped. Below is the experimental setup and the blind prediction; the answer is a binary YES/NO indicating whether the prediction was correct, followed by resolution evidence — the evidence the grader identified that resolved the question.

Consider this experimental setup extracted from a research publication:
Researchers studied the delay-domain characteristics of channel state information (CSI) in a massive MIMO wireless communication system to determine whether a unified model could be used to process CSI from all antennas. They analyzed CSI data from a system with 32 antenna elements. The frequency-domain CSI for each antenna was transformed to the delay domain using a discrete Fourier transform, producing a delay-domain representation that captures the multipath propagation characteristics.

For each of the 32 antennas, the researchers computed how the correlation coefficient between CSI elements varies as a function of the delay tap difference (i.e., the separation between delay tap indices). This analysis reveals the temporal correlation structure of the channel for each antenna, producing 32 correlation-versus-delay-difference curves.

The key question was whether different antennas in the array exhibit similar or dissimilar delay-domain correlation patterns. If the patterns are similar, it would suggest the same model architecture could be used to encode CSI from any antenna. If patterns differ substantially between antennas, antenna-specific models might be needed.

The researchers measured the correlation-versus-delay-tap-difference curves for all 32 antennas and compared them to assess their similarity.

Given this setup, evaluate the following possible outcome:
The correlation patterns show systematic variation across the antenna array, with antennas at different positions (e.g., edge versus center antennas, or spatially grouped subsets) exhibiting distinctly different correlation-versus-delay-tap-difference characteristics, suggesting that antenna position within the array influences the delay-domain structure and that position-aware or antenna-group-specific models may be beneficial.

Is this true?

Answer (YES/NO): NO